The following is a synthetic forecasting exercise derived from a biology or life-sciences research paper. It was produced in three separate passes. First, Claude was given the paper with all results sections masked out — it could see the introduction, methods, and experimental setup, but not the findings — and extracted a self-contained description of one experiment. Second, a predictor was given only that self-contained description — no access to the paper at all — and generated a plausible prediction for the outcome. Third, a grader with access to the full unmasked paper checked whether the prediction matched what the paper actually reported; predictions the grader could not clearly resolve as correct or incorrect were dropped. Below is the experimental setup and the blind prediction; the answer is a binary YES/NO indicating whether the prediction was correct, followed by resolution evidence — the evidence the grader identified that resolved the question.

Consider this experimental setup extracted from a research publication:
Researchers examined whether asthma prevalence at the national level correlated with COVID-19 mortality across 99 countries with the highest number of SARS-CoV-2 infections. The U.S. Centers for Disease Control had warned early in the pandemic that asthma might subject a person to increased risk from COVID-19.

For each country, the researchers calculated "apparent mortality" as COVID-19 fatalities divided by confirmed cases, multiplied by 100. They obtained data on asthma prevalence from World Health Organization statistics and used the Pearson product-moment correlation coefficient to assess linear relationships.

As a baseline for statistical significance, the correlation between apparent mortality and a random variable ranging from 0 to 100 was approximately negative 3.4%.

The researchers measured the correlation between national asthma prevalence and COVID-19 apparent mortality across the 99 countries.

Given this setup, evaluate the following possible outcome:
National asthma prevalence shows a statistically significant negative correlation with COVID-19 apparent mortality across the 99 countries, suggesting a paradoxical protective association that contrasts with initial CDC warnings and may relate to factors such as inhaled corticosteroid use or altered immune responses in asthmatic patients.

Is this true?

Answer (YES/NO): NO